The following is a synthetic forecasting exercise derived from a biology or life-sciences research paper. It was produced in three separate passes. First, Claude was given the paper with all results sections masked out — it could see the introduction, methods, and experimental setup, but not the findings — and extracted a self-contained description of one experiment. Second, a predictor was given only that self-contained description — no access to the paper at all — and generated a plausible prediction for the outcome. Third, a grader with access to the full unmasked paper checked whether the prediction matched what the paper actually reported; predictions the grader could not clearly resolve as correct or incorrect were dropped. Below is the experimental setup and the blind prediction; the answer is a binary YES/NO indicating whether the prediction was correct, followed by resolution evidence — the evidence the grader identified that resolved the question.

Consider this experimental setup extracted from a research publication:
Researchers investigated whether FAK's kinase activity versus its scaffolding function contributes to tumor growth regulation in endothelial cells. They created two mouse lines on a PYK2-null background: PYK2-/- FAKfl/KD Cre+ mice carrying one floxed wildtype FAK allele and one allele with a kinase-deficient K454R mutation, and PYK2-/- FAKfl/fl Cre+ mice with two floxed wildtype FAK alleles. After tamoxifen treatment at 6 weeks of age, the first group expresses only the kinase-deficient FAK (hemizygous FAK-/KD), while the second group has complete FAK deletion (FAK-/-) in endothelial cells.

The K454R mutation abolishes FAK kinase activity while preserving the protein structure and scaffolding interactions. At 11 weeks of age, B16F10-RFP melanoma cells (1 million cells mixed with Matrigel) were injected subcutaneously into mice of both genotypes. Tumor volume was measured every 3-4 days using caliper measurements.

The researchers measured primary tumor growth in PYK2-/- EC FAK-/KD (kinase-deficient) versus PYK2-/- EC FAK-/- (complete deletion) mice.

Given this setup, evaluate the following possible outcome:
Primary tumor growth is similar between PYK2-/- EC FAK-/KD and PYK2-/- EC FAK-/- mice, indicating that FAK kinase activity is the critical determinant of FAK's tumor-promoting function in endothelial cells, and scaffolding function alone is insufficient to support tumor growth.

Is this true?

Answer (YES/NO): NO